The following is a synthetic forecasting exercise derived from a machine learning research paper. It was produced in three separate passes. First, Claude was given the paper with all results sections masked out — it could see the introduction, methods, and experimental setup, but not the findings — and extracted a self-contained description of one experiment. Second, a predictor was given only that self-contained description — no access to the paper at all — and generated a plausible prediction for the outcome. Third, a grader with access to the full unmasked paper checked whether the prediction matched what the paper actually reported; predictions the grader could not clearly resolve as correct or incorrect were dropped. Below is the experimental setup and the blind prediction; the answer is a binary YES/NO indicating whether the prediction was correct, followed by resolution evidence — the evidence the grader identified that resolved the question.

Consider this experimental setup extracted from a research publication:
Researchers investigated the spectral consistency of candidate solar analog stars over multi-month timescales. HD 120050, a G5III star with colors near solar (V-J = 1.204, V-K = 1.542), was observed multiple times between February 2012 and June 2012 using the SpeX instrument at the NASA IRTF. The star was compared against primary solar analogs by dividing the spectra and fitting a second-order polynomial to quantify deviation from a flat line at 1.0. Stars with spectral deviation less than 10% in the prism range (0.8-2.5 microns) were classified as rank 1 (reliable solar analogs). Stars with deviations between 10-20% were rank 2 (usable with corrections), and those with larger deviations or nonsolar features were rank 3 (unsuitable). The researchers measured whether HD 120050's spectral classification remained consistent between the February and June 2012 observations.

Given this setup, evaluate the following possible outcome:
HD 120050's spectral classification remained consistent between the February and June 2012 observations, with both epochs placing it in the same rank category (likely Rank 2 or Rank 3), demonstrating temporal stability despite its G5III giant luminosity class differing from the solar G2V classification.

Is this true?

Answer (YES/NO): NO